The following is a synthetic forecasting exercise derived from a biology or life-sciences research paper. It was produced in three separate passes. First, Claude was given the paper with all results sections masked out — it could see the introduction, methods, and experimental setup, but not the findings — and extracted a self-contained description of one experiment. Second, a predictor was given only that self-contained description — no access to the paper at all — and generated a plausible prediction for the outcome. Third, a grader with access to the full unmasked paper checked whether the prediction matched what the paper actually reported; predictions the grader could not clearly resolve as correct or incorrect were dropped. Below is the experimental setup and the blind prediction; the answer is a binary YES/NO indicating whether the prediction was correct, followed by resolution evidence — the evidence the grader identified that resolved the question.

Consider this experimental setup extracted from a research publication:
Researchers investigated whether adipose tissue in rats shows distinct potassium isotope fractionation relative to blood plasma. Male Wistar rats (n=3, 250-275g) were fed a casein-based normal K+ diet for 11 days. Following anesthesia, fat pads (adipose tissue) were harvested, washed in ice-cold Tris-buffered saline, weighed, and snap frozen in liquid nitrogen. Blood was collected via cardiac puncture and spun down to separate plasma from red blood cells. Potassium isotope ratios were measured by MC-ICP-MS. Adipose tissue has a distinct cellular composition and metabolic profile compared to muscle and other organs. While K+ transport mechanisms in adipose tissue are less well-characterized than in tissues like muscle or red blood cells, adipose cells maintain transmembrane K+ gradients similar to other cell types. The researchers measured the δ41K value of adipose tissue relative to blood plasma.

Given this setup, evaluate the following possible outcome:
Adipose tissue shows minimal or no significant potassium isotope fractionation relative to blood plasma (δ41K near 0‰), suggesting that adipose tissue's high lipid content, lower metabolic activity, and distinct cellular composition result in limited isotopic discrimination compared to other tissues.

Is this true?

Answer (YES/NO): YES